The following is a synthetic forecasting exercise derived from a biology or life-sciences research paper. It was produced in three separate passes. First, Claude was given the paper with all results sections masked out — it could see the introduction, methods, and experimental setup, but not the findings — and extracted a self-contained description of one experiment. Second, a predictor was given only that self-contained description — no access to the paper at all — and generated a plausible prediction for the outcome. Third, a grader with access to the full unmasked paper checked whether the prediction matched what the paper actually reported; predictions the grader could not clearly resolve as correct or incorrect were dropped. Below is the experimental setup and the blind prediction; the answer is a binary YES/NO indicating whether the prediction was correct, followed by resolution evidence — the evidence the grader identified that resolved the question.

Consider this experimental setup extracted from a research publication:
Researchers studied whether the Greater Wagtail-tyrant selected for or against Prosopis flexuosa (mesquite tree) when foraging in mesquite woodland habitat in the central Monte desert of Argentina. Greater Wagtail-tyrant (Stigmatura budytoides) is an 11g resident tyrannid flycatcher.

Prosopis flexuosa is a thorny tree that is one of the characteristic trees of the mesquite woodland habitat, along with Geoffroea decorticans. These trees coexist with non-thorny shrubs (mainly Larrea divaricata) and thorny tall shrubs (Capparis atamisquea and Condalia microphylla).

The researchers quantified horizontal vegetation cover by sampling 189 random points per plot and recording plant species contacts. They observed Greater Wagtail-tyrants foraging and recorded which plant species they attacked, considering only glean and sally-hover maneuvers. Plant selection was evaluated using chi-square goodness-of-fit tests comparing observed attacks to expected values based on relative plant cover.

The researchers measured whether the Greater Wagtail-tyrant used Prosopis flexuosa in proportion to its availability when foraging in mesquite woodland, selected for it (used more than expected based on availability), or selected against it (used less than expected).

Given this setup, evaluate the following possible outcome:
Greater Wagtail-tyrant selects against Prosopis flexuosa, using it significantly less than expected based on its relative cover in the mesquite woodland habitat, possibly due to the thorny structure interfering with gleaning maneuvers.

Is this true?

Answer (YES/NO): NO